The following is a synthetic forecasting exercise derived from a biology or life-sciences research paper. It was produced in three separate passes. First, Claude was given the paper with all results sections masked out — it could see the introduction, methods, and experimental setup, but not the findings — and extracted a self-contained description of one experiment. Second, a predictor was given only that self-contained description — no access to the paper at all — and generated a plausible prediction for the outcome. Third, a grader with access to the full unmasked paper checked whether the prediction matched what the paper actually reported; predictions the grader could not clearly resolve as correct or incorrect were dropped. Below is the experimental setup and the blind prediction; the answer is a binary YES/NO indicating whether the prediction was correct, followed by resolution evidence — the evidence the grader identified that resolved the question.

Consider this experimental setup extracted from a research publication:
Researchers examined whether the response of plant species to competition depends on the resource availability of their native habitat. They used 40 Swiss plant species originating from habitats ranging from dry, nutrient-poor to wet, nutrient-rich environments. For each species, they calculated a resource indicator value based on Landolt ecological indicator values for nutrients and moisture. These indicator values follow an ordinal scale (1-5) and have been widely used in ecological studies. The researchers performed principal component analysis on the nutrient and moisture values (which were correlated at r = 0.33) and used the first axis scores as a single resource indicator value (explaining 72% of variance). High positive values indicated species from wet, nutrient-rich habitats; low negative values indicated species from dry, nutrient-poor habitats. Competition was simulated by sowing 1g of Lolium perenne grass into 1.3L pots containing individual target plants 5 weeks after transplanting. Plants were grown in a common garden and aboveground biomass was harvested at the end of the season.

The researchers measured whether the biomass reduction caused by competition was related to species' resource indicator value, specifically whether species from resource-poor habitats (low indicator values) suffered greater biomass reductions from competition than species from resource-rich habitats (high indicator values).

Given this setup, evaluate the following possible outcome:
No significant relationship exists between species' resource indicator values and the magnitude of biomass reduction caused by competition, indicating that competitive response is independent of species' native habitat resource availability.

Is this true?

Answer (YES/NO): NO